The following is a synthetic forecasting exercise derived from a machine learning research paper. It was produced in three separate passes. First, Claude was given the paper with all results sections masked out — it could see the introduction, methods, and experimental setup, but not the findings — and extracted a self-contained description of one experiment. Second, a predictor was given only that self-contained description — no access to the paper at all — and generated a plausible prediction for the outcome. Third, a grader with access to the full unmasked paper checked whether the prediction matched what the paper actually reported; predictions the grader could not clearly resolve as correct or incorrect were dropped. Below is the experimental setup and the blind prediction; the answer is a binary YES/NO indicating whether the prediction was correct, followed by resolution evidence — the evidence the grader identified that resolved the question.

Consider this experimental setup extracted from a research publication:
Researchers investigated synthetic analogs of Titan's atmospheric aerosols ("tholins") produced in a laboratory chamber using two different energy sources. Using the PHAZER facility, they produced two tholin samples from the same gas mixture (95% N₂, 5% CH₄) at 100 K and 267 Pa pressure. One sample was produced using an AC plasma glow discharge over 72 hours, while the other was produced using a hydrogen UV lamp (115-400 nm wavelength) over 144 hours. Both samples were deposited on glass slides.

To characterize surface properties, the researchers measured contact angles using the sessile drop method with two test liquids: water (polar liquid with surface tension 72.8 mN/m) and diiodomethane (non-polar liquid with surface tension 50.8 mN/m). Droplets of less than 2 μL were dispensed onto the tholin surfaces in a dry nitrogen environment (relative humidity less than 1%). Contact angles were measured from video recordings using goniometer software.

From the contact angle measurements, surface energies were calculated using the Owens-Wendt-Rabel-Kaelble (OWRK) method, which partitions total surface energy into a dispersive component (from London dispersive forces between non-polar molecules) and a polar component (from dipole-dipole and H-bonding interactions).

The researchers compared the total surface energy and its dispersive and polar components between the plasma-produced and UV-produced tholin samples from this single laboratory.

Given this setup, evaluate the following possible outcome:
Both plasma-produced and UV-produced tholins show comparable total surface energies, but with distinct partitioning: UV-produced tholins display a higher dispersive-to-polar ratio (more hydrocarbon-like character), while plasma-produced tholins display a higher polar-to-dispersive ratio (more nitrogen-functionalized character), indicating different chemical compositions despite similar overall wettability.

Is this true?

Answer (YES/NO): NO